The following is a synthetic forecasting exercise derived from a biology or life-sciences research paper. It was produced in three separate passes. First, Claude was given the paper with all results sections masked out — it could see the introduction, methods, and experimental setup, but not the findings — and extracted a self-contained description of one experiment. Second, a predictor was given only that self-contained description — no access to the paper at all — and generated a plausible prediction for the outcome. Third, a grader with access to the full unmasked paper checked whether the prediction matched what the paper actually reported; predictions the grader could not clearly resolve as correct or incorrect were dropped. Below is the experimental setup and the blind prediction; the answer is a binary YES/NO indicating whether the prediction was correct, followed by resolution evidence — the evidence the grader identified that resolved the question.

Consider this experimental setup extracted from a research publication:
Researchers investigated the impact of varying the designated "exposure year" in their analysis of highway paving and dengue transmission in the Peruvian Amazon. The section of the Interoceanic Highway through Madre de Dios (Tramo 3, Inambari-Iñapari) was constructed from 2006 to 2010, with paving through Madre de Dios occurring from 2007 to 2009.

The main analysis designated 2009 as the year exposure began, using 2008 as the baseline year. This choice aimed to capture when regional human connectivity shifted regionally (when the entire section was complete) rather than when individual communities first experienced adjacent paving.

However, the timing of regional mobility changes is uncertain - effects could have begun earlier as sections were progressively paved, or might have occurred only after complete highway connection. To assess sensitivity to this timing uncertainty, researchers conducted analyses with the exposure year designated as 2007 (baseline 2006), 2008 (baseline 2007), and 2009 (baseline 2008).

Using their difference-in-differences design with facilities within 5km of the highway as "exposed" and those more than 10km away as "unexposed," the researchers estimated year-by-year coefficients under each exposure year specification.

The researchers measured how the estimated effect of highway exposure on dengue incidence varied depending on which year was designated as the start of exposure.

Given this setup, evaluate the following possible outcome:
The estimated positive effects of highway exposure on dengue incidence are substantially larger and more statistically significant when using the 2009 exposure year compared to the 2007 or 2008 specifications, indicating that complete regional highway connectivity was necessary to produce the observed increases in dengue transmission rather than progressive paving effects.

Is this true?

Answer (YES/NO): NO